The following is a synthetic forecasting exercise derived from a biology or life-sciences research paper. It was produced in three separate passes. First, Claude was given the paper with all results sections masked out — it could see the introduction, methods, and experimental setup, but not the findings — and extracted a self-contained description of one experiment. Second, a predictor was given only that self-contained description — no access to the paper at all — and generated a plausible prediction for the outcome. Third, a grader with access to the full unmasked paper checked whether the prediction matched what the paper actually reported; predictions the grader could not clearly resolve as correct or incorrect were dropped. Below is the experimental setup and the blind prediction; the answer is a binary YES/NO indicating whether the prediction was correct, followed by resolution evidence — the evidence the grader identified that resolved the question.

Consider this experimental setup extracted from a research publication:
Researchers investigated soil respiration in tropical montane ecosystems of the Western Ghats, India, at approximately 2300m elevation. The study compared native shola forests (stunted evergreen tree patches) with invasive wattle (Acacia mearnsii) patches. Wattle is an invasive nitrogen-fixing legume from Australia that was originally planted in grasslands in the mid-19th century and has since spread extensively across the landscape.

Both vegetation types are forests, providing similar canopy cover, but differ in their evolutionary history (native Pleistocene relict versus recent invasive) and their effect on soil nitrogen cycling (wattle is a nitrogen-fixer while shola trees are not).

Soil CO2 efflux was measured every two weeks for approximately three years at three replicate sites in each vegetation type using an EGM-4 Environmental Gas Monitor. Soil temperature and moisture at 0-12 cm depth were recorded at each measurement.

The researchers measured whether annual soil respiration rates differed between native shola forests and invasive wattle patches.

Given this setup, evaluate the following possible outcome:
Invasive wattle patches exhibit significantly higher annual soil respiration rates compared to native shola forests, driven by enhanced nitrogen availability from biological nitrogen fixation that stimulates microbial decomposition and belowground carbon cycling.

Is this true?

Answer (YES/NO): NO